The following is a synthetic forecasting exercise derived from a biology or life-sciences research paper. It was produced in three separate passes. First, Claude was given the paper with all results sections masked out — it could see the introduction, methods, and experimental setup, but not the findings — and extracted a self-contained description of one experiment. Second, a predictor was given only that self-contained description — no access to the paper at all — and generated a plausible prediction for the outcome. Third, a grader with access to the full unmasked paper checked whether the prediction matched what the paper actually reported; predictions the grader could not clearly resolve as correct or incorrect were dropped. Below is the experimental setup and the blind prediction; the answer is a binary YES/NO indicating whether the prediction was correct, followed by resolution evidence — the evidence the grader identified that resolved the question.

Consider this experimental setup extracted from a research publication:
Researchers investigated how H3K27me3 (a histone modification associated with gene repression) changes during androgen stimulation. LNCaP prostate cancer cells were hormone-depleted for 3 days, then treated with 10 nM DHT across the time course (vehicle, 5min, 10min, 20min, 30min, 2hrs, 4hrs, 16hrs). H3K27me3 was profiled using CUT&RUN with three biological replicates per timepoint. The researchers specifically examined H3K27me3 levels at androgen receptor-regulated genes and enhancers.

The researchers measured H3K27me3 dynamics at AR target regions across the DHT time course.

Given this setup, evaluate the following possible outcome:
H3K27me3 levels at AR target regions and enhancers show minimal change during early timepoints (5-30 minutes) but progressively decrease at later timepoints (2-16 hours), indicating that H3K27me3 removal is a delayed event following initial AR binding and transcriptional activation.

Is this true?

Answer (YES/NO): NO